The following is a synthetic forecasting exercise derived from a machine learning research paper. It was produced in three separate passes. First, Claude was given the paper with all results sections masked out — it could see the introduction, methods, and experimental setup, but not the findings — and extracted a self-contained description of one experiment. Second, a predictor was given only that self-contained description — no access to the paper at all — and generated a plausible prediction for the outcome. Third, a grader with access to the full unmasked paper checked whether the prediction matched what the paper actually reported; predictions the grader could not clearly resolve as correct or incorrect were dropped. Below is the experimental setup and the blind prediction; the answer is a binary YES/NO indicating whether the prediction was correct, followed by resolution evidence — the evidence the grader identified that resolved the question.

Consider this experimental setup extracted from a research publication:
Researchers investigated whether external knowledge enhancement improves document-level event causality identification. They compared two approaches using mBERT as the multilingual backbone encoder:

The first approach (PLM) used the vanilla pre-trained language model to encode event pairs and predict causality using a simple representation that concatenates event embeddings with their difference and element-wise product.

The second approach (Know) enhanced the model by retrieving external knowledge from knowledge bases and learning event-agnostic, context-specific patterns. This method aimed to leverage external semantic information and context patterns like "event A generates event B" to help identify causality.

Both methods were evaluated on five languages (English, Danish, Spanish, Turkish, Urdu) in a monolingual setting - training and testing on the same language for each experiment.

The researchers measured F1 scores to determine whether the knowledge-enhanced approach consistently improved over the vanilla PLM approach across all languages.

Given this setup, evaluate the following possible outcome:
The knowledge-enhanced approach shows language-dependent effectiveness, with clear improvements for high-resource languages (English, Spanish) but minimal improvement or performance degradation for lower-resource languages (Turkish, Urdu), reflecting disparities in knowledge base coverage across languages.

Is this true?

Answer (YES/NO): NO